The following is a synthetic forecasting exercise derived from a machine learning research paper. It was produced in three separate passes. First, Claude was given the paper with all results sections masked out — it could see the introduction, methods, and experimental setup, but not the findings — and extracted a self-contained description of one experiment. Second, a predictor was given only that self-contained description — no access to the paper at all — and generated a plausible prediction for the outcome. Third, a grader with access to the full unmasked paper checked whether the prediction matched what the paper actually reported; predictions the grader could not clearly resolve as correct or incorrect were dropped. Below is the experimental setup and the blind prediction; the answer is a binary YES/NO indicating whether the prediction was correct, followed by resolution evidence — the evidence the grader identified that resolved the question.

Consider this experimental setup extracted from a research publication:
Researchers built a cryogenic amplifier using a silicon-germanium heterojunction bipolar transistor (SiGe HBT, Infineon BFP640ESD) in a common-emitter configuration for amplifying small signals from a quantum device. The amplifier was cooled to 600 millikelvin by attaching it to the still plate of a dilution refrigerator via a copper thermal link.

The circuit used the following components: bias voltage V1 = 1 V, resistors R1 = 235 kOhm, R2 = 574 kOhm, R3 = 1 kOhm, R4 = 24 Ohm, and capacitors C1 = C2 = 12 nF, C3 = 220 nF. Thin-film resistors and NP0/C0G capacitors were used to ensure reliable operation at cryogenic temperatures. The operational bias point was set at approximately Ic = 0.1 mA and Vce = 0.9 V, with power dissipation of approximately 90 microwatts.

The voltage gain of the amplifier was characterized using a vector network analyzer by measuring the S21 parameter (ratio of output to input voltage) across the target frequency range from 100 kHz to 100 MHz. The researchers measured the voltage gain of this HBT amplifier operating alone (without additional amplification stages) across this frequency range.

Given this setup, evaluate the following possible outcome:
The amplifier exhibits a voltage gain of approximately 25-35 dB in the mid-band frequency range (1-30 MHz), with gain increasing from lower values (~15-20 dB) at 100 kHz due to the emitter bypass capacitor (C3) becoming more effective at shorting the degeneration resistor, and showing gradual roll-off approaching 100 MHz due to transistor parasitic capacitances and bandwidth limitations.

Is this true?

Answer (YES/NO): NO